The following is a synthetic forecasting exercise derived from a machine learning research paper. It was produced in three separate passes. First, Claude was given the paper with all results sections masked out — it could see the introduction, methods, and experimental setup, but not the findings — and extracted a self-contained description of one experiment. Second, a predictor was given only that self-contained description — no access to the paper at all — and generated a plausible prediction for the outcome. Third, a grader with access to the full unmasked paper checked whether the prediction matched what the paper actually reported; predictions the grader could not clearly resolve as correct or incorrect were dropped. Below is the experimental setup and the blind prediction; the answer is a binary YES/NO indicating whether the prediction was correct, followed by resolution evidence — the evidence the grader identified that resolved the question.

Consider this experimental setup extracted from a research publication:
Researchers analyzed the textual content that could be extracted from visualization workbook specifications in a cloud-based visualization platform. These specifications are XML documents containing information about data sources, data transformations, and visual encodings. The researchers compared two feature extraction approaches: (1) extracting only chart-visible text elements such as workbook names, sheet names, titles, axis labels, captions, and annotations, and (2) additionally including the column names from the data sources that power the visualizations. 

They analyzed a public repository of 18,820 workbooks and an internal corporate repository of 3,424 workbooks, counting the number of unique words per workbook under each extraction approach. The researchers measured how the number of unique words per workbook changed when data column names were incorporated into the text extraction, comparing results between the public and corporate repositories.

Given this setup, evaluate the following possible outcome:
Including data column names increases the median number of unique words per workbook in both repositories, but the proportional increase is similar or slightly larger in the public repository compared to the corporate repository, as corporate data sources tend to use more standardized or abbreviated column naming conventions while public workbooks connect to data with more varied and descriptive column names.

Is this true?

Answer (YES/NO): NO